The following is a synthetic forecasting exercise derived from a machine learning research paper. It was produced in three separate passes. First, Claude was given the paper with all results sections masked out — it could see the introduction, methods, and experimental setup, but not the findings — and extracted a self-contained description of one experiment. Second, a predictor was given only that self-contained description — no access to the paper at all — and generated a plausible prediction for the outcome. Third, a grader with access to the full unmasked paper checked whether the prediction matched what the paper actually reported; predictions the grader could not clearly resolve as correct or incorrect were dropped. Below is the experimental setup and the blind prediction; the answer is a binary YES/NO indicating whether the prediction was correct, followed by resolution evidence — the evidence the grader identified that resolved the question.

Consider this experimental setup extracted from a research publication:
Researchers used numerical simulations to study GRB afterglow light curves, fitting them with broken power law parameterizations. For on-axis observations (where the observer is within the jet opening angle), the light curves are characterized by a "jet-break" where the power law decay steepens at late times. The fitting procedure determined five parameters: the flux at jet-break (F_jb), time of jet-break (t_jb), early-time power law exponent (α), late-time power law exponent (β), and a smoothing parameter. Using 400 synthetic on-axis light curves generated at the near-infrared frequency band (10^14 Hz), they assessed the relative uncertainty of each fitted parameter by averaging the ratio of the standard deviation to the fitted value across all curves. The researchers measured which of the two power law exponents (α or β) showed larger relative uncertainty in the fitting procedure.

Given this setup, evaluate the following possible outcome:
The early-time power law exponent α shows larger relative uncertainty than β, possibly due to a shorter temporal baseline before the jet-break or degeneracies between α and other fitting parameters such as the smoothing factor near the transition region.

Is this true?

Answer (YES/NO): YES